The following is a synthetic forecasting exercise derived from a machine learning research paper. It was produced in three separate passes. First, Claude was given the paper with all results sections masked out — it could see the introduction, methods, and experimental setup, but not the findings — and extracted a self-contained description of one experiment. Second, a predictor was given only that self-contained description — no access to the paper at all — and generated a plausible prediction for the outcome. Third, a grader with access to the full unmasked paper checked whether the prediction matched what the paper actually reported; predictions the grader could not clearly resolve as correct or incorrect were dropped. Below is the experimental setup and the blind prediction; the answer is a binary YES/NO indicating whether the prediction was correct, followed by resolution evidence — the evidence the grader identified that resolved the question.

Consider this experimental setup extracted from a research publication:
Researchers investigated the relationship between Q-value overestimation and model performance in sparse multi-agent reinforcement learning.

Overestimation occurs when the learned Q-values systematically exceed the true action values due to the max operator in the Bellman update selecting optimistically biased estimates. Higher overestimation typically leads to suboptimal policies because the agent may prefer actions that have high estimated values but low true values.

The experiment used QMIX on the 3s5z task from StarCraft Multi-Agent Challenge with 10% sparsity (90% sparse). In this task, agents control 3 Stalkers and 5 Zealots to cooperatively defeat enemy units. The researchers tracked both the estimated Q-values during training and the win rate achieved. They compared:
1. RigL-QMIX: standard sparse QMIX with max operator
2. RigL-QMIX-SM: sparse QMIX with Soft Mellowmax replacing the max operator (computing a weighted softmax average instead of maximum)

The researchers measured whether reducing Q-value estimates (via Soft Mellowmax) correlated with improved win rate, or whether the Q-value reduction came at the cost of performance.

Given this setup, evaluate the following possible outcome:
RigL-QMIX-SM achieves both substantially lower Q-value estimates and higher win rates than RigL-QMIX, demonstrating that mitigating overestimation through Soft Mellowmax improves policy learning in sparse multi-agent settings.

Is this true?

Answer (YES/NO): YES